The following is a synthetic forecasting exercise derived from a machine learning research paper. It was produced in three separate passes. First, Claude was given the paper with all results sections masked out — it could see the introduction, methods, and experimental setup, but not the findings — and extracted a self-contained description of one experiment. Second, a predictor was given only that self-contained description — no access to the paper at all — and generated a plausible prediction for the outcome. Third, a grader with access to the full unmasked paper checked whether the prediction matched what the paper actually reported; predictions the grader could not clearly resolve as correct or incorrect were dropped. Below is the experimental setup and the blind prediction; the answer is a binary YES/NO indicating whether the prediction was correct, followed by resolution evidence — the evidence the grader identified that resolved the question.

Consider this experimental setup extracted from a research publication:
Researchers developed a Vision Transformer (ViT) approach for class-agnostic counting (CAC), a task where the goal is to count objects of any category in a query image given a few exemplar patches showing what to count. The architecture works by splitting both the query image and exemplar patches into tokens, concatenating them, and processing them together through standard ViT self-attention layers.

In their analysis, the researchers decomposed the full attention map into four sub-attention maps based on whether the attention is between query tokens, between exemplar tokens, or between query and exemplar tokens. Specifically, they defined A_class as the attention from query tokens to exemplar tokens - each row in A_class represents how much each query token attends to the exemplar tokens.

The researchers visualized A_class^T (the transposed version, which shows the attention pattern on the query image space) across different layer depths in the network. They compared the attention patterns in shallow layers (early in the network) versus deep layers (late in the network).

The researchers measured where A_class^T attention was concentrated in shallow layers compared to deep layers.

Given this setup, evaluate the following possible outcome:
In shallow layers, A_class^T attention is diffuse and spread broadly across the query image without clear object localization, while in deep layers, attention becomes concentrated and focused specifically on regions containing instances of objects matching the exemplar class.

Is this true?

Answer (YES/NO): NO